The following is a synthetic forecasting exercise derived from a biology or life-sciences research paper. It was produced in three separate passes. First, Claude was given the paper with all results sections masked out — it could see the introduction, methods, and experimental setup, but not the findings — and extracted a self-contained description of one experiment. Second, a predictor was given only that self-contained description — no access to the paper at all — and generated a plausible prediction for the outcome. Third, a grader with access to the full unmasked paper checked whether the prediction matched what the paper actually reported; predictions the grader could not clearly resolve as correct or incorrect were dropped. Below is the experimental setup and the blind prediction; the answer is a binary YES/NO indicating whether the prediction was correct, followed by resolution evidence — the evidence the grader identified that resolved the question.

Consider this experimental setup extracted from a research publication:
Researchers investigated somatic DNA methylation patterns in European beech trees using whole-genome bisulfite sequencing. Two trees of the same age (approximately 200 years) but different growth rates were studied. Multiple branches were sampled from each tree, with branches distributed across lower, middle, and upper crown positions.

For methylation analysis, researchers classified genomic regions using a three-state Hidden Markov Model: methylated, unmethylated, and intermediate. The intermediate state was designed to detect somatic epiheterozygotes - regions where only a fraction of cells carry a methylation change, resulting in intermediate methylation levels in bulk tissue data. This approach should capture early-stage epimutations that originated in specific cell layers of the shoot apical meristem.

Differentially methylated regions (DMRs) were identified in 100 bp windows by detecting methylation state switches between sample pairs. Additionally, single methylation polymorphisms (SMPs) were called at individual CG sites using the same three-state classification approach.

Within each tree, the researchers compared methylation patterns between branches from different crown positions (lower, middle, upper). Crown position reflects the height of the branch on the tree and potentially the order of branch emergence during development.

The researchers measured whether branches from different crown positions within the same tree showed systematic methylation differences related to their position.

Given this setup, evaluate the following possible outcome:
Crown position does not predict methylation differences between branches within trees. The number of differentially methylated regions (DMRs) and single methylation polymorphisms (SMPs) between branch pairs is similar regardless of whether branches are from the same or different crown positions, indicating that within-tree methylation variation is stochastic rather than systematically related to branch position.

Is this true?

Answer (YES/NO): NO